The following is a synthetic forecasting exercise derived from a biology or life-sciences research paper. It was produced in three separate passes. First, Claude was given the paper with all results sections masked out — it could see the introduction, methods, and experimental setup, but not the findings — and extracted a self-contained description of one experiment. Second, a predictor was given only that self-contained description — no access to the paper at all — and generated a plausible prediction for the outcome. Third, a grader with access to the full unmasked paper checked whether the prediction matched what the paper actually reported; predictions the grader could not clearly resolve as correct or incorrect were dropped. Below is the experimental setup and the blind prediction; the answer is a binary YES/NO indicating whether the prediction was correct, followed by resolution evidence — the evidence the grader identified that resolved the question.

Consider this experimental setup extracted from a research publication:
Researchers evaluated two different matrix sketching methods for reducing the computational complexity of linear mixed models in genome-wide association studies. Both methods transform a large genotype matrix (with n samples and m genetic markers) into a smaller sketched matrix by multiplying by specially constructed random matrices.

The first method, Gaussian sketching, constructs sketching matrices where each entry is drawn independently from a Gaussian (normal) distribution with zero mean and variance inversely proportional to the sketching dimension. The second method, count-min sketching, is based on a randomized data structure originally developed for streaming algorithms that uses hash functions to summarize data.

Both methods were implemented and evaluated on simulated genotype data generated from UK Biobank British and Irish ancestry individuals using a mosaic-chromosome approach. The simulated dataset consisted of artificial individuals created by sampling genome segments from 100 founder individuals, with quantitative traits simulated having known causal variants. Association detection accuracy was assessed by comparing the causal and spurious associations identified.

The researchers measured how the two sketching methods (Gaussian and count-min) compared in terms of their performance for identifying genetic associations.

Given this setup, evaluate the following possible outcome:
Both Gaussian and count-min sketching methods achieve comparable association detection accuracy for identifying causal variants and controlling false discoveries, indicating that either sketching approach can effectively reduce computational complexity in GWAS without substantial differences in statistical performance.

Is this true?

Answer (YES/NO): YES